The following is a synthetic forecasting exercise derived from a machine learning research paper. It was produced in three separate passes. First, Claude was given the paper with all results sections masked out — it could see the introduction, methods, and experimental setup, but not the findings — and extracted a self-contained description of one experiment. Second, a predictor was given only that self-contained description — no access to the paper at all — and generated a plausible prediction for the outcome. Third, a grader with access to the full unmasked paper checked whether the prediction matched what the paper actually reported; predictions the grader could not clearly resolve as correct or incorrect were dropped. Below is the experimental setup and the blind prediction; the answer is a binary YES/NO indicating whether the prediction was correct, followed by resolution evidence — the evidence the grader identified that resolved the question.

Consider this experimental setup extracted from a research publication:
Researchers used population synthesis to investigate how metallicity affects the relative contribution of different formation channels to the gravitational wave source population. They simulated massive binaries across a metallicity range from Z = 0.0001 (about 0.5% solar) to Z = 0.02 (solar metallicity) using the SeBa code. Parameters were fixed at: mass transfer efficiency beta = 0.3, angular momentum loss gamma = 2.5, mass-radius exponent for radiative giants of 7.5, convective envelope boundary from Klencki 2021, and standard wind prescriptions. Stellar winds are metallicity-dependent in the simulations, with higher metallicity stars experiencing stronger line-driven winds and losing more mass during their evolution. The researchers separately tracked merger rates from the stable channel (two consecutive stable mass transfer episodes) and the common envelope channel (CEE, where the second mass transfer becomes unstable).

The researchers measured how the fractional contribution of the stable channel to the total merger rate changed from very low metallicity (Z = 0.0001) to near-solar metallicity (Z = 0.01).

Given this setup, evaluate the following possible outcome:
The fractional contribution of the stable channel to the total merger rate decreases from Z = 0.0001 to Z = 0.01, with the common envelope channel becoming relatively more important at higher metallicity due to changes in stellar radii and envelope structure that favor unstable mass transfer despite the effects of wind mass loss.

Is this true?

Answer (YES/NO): NO